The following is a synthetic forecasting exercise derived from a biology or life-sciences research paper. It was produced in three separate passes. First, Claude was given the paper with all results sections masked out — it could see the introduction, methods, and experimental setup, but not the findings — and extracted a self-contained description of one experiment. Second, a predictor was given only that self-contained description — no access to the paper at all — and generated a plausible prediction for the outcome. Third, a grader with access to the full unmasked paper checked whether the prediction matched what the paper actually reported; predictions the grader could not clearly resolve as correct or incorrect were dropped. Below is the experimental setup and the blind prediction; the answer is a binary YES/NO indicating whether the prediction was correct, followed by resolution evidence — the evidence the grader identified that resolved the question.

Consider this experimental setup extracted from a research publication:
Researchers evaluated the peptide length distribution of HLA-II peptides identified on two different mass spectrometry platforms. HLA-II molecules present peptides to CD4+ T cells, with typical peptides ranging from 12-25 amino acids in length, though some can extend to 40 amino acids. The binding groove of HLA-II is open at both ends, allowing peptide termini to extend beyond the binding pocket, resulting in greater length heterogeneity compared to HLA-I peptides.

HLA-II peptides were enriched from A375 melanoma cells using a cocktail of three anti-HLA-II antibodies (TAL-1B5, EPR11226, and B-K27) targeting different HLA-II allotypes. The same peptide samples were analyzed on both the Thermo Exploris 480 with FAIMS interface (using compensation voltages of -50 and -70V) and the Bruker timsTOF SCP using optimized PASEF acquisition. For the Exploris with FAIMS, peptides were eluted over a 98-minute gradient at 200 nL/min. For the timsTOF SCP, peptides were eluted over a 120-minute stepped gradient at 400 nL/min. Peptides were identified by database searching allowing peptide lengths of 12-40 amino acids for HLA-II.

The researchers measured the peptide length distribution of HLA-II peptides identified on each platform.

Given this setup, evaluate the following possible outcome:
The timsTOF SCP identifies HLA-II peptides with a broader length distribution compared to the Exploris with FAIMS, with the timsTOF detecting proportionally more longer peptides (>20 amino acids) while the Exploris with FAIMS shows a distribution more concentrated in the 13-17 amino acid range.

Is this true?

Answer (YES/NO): NO